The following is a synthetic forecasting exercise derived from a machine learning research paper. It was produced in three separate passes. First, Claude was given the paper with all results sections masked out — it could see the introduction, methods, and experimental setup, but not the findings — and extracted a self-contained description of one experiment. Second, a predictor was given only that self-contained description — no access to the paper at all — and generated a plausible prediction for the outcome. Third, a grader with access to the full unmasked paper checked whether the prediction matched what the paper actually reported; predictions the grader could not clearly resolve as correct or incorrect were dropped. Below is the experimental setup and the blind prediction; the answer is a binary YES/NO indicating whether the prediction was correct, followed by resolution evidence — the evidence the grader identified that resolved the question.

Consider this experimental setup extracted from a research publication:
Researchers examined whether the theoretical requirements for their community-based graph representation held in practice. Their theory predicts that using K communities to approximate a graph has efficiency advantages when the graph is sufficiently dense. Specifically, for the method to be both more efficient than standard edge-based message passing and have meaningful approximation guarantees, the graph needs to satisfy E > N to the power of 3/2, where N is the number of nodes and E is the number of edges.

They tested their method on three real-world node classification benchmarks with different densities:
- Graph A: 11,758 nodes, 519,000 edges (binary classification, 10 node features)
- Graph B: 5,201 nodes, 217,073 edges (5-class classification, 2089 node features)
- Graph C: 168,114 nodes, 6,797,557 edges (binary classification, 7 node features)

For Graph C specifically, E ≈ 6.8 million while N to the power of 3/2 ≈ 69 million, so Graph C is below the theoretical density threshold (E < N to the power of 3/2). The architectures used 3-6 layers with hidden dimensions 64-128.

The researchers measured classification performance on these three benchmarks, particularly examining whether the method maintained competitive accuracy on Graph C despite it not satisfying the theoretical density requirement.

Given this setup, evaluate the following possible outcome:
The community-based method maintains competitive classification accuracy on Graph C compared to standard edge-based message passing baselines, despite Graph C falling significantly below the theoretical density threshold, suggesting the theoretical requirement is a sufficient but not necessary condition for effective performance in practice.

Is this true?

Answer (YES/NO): YES